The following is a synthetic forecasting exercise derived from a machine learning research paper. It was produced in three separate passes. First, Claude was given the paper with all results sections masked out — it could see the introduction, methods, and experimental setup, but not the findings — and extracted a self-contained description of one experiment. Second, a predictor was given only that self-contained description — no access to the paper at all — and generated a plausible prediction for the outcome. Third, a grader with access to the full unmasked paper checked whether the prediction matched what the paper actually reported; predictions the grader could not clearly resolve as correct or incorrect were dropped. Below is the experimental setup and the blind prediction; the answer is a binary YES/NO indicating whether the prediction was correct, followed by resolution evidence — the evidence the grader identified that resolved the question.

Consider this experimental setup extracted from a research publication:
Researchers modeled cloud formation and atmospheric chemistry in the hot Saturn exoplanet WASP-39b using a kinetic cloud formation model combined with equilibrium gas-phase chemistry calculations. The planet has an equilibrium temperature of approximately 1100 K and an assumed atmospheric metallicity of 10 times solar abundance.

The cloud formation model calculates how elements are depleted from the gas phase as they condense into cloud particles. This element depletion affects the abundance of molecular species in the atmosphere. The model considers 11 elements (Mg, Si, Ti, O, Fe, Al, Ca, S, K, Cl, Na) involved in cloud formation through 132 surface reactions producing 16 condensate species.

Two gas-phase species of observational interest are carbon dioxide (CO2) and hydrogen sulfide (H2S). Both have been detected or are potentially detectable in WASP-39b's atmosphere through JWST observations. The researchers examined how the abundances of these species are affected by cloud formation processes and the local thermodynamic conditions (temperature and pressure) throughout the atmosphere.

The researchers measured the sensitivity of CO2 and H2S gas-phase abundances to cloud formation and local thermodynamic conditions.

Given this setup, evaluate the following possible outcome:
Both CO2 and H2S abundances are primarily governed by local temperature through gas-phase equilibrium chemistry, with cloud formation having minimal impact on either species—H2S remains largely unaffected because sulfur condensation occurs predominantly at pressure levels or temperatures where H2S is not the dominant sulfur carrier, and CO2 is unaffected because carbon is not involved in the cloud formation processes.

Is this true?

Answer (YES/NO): NO